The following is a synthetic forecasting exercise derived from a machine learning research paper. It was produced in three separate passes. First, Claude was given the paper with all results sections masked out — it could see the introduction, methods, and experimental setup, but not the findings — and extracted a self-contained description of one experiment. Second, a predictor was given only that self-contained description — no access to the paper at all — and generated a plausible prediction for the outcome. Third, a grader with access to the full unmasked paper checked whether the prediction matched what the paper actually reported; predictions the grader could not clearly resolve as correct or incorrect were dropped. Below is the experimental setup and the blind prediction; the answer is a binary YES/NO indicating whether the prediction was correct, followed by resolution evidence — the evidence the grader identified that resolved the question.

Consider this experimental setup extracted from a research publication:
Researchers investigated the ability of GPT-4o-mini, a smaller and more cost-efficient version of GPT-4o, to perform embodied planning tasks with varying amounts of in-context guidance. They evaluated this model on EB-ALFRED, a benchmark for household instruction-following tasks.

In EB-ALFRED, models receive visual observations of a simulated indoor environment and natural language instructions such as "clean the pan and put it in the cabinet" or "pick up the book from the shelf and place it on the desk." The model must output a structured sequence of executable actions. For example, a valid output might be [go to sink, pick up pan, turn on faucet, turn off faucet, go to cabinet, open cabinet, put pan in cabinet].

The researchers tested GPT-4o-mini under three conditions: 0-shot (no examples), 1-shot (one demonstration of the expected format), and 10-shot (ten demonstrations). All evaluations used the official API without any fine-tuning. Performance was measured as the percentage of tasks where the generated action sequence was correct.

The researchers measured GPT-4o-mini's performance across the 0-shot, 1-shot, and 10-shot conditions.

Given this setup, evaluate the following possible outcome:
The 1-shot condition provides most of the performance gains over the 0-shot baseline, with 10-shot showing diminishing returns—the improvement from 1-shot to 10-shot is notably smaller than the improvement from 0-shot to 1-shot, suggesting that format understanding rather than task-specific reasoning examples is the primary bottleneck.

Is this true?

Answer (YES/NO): NO